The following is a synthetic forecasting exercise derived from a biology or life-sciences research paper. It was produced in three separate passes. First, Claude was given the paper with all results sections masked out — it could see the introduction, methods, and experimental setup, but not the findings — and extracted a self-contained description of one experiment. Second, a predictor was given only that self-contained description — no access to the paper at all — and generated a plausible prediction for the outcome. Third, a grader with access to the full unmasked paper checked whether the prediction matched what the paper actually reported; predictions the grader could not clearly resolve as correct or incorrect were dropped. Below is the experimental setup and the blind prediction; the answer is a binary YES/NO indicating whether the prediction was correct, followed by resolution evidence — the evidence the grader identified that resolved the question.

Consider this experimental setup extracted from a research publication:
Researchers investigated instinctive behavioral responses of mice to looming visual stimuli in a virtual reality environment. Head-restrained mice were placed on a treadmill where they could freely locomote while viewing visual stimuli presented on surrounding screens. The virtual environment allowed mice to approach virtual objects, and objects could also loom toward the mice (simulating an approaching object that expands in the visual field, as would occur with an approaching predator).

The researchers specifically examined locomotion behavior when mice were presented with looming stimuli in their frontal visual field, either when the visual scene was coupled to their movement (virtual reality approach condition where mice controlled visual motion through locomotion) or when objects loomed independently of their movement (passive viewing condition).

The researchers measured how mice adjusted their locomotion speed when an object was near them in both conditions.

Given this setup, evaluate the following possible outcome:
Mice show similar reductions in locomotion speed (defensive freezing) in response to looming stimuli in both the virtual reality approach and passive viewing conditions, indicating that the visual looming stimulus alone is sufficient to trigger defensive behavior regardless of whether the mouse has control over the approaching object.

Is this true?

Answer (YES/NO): YES